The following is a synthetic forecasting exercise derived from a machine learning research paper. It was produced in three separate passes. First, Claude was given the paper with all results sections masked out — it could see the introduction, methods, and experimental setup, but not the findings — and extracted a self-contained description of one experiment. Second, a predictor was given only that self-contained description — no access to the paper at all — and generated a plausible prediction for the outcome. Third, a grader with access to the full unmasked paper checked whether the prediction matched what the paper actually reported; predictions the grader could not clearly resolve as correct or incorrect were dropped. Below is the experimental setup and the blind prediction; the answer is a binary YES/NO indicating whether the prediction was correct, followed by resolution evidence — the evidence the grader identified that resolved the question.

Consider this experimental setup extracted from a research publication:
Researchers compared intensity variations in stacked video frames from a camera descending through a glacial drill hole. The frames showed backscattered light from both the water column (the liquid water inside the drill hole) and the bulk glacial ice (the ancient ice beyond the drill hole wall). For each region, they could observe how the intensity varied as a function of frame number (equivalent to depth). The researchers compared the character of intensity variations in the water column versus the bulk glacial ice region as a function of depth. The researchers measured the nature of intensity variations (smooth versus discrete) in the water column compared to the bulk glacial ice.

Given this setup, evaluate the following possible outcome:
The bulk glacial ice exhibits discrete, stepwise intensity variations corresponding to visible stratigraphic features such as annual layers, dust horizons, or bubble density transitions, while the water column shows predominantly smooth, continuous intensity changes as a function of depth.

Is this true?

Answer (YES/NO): YES